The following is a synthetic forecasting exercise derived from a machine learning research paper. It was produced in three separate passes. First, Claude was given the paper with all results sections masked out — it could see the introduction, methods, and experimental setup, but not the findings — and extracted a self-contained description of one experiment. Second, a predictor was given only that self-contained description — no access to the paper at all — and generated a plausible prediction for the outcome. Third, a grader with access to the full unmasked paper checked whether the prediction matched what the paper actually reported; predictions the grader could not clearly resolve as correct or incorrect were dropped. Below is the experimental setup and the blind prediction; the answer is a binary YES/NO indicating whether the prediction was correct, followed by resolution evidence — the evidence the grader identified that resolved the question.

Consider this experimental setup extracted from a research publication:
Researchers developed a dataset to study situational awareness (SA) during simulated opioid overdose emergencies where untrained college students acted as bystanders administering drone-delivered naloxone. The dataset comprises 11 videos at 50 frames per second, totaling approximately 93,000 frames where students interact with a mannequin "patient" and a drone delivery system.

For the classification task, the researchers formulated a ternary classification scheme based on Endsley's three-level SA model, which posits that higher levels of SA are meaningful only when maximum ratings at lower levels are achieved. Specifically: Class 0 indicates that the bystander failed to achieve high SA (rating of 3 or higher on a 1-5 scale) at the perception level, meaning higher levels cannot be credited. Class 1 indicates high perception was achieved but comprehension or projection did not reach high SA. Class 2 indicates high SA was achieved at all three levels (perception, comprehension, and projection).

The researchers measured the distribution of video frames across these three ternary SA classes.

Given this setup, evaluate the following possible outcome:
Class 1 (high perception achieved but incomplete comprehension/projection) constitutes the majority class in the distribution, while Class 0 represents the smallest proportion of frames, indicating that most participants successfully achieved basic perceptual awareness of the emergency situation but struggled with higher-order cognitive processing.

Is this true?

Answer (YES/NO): NO